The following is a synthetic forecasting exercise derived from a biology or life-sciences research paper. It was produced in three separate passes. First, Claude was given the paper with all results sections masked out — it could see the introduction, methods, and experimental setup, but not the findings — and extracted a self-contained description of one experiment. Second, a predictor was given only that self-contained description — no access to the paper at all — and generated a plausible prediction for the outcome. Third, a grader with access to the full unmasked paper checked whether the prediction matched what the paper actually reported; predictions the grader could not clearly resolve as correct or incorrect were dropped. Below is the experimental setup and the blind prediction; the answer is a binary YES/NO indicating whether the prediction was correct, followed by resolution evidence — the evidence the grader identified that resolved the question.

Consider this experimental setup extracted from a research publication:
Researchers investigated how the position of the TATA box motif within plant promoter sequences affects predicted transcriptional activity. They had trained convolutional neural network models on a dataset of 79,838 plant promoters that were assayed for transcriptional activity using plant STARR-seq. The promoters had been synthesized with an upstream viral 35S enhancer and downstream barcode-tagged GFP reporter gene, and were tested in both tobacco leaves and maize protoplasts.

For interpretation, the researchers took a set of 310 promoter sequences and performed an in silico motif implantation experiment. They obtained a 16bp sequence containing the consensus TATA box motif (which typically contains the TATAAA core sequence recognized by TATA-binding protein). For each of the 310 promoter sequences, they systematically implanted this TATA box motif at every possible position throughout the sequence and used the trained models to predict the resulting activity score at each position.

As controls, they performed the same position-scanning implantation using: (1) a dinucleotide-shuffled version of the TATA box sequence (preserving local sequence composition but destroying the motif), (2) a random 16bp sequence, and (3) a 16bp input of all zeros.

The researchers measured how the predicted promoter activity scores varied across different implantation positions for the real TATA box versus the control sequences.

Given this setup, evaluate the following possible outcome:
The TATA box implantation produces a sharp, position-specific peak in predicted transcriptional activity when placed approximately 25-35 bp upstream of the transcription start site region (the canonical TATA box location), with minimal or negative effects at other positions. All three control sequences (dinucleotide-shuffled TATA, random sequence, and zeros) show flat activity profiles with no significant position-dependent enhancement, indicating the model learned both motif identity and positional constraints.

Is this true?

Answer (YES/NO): NO